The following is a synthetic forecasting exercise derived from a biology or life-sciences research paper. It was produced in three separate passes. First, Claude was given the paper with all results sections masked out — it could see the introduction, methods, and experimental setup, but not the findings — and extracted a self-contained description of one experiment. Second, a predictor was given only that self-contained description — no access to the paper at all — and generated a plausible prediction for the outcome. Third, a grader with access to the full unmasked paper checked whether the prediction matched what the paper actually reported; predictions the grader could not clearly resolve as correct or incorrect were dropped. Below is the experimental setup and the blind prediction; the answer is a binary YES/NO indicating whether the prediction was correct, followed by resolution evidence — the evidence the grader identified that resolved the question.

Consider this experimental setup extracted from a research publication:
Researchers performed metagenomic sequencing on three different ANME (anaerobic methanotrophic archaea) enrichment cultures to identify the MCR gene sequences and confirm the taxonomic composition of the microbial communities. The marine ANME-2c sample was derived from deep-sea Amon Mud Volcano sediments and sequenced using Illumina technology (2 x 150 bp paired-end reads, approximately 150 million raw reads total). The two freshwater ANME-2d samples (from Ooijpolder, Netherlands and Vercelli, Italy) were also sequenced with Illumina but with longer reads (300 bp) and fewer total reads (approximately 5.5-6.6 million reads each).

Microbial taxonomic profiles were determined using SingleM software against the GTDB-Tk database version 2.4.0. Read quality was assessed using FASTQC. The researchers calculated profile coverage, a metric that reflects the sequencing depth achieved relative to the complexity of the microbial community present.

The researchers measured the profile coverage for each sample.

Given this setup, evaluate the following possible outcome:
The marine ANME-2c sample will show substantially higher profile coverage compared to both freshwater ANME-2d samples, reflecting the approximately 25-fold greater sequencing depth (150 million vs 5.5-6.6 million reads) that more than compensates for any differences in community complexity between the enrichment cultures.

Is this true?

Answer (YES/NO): YES